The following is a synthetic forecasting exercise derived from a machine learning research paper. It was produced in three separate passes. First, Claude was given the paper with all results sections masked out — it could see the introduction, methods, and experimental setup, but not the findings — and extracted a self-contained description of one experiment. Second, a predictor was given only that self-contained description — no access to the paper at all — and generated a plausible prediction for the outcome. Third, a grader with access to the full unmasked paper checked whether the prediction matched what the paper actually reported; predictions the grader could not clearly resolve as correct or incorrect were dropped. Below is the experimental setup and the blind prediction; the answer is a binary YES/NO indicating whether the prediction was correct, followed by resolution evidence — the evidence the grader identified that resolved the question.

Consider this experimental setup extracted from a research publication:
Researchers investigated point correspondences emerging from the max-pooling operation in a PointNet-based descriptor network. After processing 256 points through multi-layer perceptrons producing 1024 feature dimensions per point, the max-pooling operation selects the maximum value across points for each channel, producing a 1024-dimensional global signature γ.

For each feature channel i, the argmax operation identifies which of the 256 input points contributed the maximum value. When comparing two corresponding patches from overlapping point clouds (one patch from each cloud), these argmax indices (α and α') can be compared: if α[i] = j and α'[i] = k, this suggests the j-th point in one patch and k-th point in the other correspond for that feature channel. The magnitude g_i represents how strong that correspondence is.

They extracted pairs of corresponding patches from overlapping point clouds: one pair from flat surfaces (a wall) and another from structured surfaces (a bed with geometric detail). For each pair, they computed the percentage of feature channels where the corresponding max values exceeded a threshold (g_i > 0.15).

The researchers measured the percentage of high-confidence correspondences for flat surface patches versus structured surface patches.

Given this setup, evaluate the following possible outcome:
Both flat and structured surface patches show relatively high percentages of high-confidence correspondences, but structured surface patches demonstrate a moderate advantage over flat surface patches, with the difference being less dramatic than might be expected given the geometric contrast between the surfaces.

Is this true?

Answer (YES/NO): YES